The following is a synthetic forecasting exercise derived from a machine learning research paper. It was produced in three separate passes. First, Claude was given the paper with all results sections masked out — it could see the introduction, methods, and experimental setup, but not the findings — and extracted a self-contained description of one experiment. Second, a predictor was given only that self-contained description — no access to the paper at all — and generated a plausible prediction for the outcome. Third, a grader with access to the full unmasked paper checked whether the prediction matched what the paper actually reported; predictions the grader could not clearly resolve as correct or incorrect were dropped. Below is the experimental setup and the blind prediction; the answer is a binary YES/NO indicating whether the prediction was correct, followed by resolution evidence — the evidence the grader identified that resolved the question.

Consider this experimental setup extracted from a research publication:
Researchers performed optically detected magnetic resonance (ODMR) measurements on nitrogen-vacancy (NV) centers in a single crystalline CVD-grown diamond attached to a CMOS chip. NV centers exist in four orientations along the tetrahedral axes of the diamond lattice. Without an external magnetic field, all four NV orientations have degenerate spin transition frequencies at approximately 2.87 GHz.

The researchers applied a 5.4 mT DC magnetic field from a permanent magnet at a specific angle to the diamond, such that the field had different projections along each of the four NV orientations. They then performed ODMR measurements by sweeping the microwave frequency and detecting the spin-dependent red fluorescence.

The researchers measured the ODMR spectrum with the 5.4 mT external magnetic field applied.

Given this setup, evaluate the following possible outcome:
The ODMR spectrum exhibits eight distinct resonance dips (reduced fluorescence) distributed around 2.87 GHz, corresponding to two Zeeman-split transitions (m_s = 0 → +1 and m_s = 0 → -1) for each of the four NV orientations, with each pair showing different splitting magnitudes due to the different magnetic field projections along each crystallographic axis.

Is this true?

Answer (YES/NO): YES